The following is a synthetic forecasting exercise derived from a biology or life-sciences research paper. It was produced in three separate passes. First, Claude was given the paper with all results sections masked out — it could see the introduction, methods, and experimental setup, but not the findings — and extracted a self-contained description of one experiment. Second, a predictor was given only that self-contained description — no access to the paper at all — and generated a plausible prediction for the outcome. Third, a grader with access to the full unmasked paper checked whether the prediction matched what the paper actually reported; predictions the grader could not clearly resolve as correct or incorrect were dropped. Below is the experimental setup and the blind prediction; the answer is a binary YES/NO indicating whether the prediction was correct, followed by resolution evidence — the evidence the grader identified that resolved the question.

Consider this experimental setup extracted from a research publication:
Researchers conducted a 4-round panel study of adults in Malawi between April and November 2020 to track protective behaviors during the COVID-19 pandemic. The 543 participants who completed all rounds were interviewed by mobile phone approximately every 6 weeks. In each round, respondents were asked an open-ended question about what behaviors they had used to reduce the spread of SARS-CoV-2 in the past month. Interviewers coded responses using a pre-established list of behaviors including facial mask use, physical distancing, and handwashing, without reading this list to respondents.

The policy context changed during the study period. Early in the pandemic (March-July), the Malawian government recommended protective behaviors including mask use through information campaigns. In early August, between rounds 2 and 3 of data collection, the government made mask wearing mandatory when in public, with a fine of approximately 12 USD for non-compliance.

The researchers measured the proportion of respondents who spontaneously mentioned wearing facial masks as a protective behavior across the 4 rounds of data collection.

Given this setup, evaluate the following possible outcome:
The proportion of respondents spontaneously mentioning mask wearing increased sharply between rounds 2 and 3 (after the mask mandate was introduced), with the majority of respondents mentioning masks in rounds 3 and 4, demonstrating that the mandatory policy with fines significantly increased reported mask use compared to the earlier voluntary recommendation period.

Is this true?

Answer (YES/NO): YES